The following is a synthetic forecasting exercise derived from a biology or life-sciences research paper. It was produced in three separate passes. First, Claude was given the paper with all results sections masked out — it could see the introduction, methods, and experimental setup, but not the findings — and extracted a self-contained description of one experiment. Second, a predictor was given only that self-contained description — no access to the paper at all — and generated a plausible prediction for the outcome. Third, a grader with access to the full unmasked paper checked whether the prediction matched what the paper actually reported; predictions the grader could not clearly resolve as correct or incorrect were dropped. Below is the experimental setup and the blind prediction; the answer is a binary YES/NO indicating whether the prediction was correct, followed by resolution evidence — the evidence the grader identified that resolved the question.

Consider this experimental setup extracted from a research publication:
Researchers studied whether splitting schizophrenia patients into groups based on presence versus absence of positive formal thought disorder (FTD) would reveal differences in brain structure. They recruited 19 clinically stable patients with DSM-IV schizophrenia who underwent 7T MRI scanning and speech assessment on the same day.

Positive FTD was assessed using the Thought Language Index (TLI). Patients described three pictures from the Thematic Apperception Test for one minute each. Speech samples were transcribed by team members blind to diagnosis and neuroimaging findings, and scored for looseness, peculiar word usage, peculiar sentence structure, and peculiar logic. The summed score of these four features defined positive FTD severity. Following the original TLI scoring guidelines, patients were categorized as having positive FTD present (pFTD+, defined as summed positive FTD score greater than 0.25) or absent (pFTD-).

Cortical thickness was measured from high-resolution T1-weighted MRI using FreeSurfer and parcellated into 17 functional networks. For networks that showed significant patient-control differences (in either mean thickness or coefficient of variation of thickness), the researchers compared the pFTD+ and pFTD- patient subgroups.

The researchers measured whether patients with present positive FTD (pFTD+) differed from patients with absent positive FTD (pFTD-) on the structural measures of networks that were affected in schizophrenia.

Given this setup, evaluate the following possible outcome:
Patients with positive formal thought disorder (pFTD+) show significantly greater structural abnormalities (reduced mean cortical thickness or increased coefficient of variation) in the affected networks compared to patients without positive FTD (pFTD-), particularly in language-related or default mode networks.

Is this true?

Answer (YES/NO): NO